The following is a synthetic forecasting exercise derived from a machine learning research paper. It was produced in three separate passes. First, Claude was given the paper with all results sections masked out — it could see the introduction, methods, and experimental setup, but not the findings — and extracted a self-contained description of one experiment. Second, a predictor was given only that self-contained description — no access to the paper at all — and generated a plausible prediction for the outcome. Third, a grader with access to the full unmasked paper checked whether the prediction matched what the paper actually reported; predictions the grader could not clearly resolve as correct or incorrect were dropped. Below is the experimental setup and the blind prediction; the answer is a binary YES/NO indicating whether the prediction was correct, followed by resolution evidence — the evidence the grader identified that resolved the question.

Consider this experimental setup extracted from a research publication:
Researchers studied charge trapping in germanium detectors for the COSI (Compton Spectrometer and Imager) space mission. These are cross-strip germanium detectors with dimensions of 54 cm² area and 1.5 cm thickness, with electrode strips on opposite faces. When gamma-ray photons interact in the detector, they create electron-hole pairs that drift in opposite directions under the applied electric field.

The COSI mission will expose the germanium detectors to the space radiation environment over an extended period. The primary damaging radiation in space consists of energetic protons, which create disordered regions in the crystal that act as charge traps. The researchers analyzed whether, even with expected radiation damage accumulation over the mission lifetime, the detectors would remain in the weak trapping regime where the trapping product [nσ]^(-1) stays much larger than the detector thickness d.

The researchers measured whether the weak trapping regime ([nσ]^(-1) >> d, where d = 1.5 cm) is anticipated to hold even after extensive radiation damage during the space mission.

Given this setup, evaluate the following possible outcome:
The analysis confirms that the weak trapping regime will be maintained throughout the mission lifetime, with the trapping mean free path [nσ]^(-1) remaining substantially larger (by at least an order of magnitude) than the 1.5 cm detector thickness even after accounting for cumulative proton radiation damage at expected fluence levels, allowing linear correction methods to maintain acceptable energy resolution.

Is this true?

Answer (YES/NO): NO